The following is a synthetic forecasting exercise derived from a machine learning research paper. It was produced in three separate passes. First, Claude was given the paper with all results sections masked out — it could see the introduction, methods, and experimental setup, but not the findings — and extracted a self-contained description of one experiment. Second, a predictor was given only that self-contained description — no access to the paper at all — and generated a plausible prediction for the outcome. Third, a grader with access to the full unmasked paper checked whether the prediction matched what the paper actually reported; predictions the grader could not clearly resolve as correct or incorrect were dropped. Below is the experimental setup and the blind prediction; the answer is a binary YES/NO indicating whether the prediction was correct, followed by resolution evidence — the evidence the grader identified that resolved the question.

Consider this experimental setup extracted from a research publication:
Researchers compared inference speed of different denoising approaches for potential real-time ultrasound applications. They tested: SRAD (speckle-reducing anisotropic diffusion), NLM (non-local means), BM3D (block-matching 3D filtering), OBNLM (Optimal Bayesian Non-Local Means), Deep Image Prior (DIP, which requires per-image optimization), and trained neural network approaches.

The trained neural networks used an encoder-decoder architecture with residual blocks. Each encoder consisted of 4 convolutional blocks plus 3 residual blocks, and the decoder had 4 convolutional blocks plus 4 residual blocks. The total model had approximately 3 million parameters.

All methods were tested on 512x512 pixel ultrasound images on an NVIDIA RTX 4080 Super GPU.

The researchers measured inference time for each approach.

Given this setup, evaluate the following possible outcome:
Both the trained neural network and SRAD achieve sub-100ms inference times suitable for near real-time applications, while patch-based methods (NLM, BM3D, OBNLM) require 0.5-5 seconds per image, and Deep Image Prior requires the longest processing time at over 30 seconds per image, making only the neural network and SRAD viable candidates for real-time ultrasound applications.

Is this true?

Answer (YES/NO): NO